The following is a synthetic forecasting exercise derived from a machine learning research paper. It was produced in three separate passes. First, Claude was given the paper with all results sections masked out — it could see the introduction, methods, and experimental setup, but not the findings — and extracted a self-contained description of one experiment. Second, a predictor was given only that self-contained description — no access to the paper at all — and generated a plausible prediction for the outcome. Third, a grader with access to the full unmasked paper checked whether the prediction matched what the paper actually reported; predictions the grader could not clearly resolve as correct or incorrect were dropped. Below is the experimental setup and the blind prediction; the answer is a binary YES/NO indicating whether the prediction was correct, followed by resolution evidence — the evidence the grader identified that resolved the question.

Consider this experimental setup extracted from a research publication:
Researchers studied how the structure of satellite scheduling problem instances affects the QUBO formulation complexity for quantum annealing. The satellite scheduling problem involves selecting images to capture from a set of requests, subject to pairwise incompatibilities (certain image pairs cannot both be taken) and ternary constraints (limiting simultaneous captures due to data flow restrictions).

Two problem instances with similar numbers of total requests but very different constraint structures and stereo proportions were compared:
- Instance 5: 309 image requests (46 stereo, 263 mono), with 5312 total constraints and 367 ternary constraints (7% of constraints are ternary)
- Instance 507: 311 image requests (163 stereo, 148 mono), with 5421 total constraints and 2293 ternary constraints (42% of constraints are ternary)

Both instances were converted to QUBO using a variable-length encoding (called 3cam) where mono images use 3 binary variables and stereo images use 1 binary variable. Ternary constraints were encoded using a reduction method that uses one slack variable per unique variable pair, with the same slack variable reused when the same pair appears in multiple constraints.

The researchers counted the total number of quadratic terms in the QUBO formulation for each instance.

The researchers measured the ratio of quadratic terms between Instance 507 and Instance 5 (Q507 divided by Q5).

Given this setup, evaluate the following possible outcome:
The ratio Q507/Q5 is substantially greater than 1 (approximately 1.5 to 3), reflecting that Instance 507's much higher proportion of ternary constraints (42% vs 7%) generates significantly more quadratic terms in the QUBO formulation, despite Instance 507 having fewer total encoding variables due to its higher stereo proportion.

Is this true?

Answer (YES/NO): NO